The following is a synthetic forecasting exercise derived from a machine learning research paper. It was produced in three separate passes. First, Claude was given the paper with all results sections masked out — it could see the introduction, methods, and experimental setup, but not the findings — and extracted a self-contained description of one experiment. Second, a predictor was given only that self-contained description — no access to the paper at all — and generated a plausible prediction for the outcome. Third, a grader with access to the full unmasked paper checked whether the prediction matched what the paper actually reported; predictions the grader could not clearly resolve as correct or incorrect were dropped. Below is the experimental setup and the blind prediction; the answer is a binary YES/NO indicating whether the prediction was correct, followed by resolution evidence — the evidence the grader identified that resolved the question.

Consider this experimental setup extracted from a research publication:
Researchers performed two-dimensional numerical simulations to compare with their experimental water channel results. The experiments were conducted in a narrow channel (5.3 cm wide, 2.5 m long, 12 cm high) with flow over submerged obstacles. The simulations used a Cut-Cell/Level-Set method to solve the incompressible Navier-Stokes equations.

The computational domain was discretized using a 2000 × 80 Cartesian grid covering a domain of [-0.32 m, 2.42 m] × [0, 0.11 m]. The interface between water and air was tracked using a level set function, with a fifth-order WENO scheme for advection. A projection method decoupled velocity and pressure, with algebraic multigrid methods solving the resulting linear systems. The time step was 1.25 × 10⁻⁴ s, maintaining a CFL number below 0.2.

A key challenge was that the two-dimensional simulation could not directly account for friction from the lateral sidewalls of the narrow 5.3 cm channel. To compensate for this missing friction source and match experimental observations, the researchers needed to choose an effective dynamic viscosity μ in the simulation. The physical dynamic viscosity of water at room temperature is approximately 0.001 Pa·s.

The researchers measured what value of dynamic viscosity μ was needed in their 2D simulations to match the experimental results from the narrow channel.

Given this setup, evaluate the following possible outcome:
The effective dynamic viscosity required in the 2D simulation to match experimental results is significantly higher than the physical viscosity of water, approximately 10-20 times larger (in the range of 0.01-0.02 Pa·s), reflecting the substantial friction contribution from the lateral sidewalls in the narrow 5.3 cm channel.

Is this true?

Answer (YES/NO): NO